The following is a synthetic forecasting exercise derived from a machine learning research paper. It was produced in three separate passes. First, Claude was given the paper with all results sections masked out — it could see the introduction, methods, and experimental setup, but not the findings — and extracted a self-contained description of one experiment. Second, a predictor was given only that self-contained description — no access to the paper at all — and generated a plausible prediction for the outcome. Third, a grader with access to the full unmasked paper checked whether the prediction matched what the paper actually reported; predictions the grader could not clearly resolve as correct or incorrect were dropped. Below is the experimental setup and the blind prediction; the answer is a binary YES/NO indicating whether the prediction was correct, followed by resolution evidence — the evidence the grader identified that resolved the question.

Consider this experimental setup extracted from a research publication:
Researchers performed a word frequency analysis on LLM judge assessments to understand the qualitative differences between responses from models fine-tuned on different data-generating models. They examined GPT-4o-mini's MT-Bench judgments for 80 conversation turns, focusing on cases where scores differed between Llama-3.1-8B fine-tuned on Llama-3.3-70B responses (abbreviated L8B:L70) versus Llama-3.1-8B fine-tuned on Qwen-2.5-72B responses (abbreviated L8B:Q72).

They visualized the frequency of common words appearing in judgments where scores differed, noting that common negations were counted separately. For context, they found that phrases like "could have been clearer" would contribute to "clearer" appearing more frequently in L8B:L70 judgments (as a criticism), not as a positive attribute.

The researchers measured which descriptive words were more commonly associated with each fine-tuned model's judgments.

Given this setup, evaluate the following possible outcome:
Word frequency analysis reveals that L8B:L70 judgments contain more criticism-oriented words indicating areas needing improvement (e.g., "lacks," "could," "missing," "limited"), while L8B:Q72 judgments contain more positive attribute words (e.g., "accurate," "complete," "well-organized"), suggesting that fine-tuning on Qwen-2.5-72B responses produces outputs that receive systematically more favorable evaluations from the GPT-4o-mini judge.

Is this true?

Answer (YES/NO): YES